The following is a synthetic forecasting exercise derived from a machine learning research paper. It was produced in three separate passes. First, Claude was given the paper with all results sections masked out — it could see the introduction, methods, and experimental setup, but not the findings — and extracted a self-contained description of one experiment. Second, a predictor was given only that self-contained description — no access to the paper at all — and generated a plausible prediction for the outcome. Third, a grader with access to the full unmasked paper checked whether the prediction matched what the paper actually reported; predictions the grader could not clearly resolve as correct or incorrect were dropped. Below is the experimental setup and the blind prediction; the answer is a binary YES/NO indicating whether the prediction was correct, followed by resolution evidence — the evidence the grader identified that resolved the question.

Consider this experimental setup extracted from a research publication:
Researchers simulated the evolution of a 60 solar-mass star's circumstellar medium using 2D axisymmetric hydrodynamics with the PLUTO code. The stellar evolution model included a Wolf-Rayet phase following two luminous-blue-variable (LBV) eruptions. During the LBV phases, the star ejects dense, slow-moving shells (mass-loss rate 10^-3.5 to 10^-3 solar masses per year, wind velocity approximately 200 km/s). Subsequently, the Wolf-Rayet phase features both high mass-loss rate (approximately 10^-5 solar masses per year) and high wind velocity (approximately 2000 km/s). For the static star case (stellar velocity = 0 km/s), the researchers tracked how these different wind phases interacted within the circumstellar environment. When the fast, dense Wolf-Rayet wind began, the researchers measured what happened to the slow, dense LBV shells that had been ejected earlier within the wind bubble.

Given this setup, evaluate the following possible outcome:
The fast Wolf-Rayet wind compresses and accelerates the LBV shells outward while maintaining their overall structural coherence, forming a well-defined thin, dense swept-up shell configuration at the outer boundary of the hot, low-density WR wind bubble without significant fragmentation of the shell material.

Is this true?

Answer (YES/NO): NO